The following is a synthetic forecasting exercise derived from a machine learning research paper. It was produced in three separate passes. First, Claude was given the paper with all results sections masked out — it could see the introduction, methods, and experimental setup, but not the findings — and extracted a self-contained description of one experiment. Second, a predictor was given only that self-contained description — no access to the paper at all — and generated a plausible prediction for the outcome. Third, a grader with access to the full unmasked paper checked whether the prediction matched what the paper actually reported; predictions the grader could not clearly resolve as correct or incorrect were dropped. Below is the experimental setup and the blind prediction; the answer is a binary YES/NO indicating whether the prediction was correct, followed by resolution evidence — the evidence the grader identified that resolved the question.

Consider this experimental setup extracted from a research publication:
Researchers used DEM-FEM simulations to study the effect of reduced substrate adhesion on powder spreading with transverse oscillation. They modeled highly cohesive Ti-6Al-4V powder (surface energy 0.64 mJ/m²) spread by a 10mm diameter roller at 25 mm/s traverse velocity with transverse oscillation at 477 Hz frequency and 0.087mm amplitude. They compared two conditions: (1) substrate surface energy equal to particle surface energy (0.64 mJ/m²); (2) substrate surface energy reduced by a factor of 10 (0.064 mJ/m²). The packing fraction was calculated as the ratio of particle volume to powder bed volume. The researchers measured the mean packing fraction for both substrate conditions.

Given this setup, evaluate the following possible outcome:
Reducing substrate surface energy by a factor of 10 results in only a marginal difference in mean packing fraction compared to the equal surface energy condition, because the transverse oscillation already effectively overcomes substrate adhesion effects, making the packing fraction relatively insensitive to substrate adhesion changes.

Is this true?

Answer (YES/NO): YES